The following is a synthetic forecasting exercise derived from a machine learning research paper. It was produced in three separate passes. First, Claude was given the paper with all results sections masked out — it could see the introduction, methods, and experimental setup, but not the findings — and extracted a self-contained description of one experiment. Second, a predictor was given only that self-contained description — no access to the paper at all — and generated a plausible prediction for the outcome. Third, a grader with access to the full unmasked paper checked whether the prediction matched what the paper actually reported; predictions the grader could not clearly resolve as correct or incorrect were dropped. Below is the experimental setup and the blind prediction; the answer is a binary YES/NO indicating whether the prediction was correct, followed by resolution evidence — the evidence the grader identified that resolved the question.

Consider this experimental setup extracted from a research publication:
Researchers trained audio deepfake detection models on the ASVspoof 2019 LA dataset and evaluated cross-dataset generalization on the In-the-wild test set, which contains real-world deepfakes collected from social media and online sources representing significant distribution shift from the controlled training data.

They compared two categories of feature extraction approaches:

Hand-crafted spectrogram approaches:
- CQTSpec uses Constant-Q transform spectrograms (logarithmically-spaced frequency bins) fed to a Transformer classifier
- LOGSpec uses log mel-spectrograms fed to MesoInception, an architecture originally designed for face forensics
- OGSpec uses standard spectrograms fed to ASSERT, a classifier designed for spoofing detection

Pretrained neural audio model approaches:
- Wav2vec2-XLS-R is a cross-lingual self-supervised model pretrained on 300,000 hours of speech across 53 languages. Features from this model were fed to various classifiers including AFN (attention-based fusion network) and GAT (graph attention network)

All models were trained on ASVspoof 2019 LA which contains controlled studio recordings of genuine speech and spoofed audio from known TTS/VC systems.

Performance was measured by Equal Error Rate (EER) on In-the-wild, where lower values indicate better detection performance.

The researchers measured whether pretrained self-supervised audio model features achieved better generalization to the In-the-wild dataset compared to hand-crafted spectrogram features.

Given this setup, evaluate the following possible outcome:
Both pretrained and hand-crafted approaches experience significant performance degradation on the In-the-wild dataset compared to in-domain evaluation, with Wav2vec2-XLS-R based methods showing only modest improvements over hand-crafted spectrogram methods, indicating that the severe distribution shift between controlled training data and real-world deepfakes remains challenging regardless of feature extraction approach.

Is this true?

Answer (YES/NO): NO